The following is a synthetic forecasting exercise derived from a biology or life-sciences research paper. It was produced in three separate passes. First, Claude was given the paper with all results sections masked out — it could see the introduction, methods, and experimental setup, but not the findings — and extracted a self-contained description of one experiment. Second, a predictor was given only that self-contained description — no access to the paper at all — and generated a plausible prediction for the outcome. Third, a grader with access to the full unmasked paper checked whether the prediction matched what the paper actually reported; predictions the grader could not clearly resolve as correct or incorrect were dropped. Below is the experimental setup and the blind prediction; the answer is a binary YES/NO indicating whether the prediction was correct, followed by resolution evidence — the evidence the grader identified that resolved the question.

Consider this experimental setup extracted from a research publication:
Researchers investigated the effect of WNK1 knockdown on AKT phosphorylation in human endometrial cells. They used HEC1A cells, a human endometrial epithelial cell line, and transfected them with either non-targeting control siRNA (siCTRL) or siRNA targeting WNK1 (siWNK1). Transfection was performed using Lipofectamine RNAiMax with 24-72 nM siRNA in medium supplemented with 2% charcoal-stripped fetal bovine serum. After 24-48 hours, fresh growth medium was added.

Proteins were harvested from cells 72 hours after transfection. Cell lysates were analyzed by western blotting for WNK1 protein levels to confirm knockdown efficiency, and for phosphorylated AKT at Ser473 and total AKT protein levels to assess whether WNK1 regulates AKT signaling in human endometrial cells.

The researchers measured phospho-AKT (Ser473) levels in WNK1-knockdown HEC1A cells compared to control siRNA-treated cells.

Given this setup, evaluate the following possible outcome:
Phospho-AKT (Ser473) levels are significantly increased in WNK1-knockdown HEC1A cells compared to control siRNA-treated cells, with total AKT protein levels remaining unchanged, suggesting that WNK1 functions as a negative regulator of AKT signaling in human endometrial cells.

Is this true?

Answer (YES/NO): YES